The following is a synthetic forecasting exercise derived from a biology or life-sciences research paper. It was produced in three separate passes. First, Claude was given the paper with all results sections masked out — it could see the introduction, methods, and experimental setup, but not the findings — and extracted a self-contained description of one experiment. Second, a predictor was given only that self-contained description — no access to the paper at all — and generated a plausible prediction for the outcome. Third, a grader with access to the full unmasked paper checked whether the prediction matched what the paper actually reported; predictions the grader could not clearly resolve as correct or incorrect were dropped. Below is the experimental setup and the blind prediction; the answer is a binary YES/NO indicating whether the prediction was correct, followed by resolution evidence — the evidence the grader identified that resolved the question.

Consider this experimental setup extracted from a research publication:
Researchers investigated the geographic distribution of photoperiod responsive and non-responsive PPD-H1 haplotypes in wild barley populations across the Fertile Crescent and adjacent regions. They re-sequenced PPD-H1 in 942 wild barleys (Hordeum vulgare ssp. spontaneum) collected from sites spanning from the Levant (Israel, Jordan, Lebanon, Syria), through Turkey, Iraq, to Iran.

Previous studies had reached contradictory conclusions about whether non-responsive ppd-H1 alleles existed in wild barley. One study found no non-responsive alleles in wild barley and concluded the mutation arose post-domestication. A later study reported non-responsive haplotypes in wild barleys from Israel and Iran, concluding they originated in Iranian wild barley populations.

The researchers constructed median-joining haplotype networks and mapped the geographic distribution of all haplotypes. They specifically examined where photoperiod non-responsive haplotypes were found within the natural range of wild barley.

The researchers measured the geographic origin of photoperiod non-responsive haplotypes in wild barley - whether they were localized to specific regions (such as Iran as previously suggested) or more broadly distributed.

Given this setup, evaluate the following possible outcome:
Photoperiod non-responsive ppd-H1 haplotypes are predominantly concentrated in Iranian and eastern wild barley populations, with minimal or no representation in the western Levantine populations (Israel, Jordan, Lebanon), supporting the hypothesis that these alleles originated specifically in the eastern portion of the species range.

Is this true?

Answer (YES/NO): NO